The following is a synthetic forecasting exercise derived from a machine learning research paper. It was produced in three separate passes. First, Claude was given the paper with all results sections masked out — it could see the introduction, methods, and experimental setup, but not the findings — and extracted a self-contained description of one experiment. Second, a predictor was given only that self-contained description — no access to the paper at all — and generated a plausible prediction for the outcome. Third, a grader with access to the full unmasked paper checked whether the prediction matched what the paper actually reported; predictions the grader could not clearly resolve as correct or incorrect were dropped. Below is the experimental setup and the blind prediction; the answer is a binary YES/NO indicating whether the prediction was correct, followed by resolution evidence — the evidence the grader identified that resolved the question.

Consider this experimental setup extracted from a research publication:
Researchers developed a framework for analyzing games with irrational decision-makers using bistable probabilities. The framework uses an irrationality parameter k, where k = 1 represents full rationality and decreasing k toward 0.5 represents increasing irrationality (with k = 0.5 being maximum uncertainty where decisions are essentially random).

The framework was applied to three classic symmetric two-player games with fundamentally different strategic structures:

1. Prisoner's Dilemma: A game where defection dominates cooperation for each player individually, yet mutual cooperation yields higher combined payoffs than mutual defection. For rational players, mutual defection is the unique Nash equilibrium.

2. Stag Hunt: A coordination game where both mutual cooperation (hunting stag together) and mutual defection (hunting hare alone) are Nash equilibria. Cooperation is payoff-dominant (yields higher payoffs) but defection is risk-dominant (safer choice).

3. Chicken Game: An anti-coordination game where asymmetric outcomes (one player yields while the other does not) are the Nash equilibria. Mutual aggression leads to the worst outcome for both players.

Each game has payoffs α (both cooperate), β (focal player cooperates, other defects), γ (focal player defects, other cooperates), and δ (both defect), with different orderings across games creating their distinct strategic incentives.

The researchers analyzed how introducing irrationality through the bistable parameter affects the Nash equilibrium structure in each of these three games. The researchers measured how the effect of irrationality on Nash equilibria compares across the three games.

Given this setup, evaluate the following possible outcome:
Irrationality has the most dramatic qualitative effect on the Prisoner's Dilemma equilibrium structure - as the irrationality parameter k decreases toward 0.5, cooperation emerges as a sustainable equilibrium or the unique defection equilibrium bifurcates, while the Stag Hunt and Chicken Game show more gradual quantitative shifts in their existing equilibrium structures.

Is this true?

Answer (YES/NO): YES